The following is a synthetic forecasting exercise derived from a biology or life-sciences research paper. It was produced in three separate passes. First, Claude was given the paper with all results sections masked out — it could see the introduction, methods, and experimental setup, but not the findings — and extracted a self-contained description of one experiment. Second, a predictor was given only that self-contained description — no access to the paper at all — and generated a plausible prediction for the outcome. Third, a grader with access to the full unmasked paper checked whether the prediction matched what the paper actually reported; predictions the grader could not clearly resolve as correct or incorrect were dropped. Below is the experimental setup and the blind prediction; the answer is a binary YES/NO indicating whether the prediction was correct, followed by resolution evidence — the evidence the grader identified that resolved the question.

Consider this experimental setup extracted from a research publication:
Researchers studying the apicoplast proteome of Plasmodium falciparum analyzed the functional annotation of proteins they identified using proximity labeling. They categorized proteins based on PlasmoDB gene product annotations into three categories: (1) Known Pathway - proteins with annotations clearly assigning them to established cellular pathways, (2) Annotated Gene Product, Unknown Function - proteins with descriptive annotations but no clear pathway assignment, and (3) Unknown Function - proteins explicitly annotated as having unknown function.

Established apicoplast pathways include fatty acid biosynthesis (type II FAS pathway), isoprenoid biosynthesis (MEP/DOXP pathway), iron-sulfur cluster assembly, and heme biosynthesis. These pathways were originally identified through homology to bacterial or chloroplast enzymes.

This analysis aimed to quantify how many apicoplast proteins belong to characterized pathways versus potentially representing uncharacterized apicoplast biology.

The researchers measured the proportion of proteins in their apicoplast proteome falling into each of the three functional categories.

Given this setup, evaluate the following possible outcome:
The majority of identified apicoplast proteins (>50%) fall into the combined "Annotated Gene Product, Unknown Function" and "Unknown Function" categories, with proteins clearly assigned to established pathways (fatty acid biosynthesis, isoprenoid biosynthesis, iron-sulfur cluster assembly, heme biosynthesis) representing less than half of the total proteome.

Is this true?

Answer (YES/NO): NO